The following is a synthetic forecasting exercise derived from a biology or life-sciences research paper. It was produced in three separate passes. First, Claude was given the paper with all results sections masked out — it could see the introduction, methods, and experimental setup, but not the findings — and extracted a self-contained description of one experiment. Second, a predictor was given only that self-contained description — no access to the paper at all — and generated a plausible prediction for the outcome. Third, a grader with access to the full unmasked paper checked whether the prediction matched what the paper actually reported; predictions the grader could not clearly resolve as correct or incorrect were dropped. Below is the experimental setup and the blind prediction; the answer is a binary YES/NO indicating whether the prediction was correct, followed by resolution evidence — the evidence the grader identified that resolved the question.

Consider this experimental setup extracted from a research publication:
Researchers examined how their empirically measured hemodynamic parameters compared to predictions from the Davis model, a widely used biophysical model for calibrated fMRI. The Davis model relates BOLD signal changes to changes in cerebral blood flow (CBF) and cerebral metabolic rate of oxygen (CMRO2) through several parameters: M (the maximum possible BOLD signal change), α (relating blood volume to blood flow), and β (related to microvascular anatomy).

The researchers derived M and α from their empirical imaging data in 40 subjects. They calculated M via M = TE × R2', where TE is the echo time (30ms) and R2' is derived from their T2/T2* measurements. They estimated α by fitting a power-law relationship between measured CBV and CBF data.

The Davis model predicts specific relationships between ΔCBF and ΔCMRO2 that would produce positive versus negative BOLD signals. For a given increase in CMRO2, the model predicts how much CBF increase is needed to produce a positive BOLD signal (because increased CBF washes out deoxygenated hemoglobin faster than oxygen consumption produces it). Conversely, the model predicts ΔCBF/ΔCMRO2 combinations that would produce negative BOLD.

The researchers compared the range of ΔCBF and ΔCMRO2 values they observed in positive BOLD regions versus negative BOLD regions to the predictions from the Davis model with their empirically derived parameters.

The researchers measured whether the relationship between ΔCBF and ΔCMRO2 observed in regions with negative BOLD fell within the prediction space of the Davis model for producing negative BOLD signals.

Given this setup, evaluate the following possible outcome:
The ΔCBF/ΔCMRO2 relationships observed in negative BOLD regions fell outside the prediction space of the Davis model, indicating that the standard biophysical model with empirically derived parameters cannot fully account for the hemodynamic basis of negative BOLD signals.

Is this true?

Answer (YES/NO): NO